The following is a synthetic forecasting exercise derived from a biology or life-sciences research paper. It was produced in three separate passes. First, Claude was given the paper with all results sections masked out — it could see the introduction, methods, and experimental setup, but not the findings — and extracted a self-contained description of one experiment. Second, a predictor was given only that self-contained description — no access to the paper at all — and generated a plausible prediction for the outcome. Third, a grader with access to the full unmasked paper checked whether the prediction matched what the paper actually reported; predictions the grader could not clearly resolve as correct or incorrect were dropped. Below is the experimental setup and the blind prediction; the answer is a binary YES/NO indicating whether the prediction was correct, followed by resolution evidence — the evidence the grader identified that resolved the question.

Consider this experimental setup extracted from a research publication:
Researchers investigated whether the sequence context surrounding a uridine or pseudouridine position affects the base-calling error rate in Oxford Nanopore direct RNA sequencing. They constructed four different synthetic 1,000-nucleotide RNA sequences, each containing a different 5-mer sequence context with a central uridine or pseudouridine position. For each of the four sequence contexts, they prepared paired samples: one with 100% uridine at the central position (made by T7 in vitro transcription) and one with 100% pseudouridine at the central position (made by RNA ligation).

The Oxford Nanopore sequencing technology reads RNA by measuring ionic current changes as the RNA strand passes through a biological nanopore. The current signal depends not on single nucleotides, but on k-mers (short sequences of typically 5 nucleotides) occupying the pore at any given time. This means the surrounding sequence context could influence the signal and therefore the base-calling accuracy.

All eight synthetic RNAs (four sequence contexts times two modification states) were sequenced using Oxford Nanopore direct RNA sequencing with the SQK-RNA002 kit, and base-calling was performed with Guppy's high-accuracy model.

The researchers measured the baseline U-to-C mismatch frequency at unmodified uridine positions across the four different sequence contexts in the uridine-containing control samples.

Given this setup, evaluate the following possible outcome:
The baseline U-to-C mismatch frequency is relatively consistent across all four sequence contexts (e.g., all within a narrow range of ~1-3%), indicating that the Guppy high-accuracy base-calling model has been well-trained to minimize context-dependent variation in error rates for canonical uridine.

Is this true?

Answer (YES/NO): NO